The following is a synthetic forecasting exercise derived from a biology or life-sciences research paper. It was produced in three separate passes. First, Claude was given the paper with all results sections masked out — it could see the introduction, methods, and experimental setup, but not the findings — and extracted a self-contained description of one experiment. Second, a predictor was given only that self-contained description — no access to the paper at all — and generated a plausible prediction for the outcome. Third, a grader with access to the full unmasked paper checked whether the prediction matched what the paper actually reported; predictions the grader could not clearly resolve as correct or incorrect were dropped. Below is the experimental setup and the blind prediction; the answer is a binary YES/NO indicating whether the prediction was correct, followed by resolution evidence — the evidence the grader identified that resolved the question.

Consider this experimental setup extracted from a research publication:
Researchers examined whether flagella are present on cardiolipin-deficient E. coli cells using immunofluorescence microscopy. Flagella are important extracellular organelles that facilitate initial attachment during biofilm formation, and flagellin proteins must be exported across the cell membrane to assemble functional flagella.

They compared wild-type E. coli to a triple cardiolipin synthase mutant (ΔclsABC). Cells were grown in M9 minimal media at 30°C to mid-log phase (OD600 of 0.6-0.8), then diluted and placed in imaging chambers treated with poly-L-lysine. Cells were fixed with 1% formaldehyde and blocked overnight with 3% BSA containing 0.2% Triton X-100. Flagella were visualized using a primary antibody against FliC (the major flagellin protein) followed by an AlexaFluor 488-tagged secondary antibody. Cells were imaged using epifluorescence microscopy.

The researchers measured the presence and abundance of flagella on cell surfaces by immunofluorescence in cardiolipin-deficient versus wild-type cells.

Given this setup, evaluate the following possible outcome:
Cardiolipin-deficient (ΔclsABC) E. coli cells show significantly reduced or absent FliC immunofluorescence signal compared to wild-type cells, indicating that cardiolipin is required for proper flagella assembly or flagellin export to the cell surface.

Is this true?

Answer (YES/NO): YES